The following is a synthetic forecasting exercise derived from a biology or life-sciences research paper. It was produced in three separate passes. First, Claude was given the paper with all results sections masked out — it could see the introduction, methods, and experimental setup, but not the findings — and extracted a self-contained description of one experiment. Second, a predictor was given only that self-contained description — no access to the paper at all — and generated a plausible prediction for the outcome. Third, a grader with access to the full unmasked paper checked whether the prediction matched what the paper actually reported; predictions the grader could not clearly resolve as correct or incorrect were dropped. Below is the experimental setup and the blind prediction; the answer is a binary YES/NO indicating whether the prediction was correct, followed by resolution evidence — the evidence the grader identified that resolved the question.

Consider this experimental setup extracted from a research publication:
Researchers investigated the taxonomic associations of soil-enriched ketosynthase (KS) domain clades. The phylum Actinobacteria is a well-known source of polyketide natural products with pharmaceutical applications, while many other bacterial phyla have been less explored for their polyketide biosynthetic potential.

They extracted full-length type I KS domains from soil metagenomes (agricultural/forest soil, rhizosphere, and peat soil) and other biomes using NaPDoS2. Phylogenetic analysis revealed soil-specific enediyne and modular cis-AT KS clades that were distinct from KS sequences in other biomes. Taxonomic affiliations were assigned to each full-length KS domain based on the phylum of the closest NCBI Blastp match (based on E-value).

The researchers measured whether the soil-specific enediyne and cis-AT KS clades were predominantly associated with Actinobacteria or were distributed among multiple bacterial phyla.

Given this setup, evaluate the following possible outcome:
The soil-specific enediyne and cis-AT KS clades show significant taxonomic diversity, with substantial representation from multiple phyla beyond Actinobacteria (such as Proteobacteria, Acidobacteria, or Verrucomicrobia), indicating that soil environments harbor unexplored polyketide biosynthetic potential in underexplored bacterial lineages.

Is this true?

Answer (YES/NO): NO